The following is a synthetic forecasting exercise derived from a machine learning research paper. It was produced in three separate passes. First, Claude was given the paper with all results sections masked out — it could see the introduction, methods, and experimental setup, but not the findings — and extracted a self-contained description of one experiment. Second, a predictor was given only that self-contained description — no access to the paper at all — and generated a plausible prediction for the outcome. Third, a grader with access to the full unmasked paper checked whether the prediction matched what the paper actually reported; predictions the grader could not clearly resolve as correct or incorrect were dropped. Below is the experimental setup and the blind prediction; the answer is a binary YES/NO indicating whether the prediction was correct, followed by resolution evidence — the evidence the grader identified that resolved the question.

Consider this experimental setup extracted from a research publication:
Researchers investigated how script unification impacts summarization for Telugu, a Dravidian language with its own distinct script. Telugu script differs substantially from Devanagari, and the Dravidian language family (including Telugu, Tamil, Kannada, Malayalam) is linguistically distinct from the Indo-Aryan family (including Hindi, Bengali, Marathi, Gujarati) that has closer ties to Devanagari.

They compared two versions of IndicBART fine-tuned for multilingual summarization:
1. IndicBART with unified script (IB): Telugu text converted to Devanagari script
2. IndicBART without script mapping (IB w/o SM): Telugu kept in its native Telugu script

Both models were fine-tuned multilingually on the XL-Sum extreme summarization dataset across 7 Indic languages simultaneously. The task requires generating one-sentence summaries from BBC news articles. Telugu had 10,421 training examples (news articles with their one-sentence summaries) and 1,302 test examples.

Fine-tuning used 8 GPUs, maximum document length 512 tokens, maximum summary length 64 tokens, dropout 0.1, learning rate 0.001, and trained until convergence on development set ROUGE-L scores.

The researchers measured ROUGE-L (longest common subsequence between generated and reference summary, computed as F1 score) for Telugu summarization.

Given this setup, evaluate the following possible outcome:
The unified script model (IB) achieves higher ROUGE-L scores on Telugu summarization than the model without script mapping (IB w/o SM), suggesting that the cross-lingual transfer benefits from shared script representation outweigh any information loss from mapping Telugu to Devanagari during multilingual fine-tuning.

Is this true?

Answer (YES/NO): NO